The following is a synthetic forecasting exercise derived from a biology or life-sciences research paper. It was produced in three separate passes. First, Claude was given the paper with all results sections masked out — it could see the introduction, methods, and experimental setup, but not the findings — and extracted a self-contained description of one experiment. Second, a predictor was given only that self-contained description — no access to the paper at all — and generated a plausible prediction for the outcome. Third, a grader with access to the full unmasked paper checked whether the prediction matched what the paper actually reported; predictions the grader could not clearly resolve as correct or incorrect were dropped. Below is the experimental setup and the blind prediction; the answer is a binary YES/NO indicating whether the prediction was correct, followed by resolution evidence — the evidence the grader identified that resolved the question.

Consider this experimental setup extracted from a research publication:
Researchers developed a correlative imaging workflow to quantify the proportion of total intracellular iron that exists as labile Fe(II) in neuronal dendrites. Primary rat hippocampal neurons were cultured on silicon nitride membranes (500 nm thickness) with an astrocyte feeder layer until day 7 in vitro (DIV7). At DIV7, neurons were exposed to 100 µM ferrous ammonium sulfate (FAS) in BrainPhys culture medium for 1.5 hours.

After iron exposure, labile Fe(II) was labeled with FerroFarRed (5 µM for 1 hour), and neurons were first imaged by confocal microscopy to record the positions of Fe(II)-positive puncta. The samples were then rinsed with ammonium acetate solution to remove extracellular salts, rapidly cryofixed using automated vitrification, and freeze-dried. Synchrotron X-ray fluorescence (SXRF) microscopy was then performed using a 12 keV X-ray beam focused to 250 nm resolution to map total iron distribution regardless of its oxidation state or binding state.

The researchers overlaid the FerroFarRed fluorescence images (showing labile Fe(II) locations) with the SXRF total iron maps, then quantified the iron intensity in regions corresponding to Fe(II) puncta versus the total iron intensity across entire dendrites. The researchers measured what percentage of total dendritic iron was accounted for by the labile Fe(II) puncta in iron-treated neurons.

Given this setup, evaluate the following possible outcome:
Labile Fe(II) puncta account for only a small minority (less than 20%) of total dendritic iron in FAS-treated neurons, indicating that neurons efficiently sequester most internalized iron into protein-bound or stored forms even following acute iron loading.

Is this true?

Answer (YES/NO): YES